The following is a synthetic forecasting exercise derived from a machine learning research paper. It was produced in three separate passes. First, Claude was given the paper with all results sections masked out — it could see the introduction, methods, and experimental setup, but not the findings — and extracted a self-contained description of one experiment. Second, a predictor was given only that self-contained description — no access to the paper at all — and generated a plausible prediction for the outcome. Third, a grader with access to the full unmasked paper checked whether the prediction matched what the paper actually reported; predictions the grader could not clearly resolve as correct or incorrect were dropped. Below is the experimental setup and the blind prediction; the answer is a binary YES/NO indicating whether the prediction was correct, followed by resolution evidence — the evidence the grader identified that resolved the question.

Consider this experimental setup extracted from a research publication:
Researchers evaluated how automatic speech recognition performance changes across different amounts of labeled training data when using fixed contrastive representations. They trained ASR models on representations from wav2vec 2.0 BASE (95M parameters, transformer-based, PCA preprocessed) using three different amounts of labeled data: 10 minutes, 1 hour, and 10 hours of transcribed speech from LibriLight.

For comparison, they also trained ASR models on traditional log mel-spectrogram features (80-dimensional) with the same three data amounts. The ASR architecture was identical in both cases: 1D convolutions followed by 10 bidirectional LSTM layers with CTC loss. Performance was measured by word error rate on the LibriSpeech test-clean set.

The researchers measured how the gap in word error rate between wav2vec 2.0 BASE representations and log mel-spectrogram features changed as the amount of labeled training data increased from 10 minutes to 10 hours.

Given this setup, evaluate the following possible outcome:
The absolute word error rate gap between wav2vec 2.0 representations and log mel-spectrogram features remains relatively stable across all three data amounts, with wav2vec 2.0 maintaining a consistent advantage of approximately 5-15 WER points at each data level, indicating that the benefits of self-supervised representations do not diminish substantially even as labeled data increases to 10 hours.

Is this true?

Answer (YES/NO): NO